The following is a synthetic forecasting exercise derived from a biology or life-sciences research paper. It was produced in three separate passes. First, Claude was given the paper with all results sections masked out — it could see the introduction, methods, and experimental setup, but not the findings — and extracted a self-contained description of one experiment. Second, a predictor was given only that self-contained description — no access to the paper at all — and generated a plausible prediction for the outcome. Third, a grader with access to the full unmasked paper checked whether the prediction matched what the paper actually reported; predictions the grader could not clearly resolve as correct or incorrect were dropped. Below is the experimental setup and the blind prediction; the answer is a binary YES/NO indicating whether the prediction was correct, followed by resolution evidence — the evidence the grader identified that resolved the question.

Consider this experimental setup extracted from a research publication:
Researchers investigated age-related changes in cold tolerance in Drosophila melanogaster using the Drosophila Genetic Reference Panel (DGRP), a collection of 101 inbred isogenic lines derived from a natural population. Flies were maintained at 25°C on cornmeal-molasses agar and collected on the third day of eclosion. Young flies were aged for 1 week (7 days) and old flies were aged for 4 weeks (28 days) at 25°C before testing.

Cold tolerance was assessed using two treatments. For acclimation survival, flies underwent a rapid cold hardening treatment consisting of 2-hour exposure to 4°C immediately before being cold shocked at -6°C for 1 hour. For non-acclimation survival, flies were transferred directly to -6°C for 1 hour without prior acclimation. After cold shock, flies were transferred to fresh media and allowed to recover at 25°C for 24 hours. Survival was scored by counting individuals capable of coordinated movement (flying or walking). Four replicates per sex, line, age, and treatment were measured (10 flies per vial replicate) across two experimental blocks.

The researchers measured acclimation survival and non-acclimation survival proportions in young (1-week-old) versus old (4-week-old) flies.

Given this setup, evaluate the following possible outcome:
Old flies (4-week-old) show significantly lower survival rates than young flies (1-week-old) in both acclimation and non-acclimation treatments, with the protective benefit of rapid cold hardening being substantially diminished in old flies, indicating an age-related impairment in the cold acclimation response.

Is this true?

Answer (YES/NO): NO